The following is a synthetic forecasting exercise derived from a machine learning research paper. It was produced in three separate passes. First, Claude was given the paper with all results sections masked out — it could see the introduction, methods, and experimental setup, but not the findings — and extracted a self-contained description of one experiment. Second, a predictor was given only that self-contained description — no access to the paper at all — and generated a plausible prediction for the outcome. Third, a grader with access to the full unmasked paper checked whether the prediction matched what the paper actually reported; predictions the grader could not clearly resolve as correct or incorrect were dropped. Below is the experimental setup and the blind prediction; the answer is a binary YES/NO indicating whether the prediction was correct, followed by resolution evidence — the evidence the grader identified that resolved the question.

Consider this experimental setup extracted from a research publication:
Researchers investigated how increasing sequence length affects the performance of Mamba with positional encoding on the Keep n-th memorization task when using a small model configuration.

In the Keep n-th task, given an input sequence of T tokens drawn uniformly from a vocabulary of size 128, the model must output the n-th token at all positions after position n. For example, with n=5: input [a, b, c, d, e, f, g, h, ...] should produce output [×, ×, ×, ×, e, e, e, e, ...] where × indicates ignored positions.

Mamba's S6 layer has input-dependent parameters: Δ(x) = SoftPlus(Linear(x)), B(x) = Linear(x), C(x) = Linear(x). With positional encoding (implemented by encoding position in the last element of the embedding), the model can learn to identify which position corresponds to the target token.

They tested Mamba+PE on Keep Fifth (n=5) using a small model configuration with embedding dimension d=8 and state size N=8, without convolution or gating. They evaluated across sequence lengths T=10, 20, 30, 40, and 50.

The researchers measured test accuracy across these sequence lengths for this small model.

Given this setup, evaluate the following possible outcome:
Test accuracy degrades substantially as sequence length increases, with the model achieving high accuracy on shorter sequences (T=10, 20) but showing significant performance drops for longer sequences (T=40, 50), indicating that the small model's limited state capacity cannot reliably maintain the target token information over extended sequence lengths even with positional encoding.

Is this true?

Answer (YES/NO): YES